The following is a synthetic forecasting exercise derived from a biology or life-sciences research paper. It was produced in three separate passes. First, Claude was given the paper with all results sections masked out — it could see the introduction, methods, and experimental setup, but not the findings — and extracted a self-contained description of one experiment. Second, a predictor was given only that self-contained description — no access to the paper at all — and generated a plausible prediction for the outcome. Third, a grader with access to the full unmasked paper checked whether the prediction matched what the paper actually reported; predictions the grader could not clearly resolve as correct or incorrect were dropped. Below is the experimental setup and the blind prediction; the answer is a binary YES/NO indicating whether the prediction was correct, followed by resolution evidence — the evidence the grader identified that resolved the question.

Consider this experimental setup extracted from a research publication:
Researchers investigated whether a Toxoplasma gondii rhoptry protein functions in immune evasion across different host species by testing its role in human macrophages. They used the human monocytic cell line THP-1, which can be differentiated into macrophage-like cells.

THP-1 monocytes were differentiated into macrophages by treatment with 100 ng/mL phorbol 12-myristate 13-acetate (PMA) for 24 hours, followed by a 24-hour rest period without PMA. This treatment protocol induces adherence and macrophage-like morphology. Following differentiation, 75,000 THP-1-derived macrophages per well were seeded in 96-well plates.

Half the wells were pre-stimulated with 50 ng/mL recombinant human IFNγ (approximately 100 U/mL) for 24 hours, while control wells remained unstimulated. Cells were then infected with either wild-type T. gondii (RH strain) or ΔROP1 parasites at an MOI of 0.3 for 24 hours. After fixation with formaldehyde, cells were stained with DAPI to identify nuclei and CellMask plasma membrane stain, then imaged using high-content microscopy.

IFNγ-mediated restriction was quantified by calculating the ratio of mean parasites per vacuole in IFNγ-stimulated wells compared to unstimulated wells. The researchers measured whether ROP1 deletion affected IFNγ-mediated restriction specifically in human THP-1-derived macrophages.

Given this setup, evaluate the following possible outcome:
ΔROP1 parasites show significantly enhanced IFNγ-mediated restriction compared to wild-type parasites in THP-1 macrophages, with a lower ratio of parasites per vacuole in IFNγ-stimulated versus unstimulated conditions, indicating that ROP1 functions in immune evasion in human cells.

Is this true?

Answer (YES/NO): NO